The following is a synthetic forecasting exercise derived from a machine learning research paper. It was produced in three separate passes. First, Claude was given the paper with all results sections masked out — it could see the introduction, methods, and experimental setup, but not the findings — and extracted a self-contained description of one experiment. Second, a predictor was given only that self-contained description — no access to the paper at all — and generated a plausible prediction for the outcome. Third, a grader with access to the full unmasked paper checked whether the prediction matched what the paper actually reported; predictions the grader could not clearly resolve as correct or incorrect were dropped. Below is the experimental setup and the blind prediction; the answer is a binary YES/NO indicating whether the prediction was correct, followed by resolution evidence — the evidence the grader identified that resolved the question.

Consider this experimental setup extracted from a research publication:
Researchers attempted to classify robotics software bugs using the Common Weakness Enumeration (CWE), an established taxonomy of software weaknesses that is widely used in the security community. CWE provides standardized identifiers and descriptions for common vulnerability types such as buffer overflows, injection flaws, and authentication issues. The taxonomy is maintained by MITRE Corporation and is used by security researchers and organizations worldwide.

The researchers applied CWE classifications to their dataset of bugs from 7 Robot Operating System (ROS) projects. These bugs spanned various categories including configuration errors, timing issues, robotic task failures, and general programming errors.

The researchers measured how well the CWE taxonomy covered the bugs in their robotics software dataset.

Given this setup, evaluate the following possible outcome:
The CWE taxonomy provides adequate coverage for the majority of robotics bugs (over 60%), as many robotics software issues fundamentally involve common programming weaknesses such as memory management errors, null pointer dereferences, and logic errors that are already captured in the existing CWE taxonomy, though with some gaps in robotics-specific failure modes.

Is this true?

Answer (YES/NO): NO